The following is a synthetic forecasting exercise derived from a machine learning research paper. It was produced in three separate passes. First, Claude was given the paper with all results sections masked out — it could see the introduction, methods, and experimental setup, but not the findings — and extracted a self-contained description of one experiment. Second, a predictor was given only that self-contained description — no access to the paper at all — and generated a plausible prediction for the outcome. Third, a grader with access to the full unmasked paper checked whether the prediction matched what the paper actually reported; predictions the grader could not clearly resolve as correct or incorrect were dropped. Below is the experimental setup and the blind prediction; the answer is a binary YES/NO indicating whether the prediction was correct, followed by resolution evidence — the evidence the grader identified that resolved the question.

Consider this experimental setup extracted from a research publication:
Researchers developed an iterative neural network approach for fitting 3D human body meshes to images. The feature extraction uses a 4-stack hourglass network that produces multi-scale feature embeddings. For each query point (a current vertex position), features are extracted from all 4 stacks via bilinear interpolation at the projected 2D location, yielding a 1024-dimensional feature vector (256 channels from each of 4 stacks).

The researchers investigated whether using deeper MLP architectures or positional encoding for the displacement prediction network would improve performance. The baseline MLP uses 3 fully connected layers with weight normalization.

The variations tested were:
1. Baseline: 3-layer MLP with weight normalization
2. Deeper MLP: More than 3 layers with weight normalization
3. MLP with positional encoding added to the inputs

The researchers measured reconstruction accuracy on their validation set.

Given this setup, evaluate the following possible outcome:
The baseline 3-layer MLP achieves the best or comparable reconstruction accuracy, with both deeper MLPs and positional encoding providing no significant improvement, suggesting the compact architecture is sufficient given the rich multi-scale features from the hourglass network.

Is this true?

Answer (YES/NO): YES